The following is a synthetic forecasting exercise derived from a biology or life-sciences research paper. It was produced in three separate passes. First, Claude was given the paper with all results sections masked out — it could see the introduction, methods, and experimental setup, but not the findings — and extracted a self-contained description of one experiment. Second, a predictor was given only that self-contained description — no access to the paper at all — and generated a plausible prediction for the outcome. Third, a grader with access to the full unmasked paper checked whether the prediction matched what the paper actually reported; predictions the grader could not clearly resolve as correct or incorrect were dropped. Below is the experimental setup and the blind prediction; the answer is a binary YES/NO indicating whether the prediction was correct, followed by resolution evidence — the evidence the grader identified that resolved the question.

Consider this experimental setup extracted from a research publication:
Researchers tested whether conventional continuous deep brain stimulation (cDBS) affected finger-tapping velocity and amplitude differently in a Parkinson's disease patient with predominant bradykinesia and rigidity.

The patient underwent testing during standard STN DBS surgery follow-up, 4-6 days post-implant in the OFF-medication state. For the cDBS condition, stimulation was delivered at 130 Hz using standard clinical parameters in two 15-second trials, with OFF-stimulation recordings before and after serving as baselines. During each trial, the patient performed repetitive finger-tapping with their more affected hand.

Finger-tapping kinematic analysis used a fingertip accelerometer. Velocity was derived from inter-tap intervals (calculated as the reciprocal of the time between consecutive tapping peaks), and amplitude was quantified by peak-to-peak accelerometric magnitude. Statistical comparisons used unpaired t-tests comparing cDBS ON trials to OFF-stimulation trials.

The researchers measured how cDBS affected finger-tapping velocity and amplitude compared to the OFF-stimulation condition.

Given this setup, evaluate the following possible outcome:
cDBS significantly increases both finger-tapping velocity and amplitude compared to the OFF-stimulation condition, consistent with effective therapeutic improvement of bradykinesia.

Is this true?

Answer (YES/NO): NO